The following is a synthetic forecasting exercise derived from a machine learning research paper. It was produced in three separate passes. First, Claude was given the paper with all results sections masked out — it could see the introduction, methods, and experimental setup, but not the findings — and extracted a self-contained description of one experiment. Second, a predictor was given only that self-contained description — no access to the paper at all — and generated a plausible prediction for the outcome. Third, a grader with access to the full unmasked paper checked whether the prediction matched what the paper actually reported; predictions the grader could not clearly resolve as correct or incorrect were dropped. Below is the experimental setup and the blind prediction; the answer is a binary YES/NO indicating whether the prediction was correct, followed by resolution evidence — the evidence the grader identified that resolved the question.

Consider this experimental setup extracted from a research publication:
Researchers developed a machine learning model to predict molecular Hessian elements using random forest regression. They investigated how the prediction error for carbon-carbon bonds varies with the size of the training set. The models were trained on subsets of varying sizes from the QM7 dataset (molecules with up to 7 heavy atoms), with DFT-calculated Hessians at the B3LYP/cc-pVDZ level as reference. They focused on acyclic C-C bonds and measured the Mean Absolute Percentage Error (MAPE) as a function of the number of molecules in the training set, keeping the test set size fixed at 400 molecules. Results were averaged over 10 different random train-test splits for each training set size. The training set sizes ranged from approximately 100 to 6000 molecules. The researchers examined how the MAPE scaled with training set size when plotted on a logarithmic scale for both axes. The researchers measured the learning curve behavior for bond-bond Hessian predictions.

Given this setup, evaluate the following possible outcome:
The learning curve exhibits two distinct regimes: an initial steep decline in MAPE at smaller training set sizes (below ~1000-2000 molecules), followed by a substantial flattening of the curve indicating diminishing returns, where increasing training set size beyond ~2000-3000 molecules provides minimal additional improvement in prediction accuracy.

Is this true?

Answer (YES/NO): NO